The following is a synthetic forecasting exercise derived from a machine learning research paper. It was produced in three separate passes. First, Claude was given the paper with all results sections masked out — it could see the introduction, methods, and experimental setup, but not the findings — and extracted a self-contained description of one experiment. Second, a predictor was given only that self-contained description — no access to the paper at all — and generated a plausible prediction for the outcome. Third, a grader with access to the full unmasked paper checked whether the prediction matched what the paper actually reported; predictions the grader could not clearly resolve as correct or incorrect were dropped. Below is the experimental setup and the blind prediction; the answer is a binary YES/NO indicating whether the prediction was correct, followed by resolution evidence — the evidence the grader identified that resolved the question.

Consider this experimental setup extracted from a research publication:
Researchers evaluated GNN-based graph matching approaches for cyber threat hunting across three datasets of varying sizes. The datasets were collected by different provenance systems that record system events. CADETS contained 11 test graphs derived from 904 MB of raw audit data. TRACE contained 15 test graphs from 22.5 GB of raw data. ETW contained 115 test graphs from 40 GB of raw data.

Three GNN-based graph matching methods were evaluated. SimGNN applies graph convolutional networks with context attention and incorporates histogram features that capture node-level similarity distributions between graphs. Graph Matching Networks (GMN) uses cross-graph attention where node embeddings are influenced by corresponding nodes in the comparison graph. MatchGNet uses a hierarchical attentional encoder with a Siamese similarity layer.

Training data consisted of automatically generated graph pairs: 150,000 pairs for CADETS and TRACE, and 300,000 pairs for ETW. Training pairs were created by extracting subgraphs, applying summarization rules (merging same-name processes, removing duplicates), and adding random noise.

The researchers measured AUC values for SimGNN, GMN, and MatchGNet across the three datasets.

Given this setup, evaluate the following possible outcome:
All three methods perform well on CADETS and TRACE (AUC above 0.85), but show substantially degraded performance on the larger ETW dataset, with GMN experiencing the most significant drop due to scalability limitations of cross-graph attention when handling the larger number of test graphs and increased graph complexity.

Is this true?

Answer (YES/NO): NO